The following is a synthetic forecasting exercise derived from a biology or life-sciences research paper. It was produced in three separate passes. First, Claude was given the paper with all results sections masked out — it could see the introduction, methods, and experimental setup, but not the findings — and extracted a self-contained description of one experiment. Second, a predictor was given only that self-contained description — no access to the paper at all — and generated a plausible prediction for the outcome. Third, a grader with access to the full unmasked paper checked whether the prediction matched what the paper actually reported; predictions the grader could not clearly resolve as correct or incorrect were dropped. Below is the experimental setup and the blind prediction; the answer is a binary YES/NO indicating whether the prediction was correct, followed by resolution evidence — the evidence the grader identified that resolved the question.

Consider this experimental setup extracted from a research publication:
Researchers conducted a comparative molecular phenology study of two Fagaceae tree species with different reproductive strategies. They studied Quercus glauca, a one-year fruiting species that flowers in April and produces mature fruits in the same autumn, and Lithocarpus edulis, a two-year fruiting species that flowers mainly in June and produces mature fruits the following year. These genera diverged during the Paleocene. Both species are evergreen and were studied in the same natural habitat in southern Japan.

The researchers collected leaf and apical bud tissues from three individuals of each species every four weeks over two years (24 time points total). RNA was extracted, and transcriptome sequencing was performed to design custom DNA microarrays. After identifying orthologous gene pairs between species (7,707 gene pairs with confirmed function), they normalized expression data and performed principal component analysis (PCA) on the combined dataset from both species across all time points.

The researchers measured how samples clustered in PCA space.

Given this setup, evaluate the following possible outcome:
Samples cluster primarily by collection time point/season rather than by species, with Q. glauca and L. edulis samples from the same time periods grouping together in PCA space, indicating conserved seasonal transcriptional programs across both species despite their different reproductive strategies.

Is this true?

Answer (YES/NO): YES